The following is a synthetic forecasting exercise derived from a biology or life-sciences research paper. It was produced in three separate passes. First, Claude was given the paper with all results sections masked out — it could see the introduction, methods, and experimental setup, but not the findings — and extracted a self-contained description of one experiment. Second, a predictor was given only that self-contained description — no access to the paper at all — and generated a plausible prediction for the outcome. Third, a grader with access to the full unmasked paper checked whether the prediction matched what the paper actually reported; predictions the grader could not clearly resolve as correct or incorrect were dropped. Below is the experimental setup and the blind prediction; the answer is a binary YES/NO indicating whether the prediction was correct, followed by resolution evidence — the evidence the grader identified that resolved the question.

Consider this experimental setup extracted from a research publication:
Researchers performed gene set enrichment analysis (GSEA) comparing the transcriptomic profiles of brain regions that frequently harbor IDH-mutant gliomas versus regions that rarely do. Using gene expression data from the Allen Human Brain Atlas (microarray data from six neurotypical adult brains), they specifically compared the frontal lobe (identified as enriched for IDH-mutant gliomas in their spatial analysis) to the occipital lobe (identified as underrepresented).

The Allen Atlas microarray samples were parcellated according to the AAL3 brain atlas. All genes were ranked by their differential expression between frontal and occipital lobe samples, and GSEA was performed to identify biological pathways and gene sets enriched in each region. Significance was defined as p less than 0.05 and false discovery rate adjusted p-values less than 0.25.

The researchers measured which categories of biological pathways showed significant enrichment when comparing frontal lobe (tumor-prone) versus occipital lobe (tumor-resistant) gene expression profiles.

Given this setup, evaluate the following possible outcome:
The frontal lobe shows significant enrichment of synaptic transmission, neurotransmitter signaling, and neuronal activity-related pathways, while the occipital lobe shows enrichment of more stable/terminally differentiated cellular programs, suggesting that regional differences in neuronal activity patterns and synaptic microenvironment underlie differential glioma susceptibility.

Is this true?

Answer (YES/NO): NO